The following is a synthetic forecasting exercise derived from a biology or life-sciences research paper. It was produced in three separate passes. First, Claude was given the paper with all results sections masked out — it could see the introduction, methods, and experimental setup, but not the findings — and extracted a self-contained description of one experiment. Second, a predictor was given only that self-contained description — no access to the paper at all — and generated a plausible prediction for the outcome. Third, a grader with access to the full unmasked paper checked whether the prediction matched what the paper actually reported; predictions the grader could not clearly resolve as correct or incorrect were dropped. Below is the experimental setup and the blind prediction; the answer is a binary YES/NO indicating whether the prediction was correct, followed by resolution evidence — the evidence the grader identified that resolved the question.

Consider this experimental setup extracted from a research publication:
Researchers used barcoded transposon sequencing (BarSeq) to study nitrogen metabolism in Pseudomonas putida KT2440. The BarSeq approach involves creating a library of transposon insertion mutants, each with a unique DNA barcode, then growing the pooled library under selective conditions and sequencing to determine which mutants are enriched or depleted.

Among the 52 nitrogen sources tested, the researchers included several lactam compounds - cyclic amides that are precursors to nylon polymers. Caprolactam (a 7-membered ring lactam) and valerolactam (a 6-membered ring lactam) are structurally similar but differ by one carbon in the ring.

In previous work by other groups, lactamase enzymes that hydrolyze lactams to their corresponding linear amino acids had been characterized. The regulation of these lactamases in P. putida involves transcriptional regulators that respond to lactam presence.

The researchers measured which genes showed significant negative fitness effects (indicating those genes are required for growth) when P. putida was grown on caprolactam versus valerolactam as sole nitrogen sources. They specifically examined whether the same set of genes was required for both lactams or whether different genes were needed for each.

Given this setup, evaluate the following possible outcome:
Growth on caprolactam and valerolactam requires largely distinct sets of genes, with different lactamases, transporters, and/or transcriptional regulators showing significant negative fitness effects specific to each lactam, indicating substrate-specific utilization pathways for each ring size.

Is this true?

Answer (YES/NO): NO